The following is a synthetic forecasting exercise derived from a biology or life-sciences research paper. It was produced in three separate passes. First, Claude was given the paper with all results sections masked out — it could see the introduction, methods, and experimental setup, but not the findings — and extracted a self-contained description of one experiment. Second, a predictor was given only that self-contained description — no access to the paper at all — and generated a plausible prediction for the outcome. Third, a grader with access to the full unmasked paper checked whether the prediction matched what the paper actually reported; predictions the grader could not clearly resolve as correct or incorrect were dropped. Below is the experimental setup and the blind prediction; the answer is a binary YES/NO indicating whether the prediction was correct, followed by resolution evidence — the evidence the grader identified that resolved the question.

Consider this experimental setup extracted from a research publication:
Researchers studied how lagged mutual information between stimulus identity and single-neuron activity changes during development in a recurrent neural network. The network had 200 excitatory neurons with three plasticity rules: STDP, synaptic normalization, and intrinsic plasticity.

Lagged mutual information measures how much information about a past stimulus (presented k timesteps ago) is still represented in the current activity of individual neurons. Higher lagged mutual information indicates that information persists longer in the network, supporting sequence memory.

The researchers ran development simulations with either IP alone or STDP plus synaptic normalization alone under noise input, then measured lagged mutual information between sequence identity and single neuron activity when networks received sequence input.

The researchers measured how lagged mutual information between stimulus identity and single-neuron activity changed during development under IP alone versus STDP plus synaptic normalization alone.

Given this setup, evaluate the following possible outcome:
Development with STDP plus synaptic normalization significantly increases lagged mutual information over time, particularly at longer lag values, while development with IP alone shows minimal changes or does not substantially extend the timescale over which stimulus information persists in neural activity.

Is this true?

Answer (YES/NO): NO